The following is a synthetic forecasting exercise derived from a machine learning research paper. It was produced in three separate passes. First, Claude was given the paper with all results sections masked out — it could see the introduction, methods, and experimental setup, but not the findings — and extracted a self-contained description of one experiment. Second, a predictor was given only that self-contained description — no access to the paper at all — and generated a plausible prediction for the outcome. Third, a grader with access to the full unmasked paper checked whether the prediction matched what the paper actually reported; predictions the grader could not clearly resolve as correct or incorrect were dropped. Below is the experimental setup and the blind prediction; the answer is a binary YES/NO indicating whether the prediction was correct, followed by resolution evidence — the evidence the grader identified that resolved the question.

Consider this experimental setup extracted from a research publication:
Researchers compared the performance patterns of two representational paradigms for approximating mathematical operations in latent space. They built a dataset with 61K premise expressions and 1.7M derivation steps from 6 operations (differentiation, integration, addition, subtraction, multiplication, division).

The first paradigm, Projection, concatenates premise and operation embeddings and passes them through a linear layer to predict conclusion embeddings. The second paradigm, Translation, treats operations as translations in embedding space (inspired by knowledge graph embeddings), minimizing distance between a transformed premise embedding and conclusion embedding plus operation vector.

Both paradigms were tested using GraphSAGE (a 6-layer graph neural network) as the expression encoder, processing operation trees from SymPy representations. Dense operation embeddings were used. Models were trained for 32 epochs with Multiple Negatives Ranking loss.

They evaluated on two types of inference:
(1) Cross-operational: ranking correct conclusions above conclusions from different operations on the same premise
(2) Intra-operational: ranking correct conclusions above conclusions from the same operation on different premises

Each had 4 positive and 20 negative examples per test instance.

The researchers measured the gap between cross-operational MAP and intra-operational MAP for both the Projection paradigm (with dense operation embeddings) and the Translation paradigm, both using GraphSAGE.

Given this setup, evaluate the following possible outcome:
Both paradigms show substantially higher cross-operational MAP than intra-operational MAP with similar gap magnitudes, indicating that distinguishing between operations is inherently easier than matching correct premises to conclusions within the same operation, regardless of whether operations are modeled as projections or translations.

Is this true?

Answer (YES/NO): NO